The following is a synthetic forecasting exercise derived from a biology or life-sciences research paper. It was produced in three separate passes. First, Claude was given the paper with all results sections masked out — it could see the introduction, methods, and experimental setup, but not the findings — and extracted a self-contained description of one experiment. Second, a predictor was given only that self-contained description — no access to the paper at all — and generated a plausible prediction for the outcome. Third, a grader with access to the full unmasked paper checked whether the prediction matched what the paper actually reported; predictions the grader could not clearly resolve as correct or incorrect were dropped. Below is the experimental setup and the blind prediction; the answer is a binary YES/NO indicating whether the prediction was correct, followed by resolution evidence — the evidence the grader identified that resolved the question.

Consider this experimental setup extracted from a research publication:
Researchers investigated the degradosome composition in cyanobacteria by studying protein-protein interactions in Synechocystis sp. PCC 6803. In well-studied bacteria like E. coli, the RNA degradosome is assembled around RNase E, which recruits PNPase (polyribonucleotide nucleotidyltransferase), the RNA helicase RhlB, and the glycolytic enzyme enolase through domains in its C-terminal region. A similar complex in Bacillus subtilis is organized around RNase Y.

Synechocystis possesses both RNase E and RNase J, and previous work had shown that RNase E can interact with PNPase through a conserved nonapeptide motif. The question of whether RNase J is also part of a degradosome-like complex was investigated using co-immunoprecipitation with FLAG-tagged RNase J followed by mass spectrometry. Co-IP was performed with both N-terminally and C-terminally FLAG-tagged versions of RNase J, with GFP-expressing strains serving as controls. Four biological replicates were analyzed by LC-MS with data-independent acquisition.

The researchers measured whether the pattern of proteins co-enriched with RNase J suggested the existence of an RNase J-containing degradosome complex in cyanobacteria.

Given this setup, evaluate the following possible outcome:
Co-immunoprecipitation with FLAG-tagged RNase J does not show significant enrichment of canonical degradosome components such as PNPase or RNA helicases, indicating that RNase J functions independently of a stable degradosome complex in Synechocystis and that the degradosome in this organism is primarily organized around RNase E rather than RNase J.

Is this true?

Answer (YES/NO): NO